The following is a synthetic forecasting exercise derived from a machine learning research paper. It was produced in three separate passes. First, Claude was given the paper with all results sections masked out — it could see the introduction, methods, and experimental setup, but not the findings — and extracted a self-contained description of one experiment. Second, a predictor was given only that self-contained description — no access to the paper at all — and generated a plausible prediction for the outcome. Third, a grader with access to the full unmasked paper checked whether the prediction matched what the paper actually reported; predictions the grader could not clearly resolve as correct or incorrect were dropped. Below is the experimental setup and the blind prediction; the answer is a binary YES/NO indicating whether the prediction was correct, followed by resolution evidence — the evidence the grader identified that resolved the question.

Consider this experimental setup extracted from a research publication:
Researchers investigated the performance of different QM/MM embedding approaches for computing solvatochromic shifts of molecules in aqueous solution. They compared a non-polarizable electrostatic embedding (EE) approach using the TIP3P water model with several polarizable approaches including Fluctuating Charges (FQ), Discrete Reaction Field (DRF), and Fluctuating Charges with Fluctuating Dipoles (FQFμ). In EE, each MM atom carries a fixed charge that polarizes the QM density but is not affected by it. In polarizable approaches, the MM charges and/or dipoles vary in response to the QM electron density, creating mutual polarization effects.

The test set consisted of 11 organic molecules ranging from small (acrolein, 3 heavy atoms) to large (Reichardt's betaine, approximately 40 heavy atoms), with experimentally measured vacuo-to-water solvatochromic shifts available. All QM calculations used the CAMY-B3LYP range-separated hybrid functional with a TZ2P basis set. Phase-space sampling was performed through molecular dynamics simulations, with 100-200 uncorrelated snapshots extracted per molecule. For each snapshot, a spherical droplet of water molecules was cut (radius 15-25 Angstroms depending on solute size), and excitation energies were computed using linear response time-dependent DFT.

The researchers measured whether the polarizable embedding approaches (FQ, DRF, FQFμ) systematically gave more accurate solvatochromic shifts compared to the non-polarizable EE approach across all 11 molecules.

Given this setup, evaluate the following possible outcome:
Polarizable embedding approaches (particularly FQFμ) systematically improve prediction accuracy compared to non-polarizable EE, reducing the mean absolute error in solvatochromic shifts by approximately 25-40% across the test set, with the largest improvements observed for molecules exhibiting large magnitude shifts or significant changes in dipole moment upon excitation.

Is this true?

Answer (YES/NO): NO